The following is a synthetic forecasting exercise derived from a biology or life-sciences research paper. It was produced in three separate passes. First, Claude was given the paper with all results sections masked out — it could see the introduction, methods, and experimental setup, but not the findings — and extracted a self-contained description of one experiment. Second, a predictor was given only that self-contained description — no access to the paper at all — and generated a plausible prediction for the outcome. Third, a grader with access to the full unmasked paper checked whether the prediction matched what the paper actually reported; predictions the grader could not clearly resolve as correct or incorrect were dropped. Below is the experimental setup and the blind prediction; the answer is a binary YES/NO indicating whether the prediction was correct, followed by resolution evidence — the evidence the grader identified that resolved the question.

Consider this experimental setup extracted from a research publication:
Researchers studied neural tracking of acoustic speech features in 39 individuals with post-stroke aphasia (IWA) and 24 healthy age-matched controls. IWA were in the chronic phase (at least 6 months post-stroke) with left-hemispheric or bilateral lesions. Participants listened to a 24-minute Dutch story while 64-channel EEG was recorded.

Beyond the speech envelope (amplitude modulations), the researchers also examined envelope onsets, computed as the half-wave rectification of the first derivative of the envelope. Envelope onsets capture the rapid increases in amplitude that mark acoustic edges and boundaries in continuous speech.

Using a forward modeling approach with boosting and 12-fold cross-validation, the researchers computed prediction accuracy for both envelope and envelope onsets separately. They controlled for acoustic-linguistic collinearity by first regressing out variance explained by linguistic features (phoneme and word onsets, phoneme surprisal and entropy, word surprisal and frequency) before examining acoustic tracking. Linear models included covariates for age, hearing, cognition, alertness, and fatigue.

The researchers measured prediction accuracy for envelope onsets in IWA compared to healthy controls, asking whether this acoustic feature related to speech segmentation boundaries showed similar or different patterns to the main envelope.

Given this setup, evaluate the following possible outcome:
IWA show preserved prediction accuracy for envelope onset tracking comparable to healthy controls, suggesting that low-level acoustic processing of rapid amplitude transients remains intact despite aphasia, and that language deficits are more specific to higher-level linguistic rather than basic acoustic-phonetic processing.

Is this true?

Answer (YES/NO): YES